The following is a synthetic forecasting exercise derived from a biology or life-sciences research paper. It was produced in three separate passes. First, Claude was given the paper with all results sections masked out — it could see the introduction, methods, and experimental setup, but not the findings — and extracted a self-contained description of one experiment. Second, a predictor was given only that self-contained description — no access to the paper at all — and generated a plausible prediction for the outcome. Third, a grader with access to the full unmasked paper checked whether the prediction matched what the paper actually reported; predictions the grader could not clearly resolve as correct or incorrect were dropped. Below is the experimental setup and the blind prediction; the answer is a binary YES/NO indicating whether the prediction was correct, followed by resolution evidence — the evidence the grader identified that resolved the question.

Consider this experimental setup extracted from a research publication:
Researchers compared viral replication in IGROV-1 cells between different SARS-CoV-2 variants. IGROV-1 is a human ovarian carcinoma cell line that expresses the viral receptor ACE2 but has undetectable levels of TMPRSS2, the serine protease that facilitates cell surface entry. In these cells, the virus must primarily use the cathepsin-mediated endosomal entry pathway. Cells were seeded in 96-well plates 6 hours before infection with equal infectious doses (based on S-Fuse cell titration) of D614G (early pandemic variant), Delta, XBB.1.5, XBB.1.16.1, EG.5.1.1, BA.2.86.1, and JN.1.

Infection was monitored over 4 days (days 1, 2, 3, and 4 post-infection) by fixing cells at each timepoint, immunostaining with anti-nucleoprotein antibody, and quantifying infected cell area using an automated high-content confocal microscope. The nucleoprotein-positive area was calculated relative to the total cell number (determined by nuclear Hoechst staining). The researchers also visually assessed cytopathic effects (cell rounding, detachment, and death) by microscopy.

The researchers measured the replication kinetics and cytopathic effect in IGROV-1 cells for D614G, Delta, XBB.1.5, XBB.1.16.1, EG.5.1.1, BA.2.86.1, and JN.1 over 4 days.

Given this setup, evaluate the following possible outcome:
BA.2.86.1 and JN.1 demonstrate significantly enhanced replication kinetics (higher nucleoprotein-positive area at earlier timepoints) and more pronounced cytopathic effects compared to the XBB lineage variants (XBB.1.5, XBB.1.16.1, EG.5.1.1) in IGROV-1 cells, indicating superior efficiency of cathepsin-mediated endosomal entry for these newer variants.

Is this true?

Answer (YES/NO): NO